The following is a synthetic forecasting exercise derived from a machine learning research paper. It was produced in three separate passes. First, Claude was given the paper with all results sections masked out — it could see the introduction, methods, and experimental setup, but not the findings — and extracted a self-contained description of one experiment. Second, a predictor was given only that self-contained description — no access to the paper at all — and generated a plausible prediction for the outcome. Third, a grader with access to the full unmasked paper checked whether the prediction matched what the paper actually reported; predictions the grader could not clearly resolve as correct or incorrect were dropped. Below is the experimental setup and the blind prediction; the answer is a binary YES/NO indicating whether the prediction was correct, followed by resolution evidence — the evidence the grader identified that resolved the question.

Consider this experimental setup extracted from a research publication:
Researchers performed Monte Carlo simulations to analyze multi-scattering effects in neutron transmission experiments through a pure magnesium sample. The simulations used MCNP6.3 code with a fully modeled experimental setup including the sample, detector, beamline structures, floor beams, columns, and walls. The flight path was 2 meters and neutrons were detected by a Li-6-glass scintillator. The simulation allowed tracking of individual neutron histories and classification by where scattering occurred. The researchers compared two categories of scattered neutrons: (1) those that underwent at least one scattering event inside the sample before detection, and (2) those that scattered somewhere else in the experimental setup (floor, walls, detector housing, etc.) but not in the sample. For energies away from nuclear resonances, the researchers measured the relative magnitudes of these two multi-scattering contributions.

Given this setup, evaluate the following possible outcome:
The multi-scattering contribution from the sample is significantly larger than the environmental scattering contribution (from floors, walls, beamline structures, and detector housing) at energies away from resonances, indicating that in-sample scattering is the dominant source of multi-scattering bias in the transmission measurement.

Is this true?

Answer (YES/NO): NO